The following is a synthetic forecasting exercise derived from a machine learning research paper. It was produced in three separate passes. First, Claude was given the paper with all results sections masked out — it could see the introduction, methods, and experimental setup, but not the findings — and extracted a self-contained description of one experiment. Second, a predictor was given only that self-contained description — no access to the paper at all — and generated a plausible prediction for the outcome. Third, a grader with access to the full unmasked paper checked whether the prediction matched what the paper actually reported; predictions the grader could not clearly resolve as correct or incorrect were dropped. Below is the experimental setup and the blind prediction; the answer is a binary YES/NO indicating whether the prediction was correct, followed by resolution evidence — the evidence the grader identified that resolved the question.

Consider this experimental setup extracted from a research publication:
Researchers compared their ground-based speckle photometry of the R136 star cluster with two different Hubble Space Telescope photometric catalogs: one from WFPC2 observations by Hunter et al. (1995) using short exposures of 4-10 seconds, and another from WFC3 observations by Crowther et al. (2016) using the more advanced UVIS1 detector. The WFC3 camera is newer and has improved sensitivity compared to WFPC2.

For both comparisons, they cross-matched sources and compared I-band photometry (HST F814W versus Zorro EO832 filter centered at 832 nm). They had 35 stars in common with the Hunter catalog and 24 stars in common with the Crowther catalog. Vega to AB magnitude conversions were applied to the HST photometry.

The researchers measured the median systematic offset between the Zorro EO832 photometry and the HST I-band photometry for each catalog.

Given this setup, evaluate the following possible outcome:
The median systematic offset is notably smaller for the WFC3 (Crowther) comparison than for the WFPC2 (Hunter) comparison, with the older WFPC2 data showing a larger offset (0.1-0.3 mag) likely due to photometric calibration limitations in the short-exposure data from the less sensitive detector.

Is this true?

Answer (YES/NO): NO